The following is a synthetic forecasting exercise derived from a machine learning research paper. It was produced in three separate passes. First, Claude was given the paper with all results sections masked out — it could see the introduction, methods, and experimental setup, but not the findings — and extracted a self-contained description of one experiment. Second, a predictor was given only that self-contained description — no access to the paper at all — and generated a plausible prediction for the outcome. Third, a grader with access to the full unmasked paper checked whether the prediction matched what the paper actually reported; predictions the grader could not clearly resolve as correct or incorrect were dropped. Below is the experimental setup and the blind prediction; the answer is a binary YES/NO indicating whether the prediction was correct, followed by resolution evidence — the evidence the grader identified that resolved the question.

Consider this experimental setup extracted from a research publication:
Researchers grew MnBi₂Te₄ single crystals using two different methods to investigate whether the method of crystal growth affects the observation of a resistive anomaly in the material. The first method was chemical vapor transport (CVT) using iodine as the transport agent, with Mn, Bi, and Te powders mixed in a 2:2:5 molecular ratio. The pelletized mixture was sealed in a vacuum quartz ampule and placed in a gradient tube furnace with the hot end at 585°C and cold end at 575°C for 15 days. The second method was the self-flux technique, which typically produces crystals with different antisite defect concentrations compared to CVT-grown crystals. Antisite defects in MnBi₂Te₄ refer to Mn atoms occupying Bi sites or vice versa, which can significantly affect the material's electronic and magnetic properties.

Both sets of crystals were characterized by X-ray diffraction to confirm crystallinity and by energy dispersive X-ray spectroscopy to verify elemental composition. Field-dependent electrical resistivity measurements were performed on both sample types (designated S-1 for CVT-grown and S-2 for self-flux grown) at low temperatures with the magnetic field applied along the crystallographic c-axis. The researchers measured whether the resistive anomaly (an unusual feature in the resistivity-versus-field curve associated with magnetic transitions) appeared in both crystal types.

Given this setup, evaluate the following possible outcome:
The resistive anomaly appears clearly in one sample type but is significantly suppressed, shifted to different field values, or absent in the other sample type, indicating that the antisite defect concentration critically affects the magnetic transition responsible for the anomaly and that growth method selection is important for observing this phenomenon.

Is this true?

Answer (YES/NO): NO